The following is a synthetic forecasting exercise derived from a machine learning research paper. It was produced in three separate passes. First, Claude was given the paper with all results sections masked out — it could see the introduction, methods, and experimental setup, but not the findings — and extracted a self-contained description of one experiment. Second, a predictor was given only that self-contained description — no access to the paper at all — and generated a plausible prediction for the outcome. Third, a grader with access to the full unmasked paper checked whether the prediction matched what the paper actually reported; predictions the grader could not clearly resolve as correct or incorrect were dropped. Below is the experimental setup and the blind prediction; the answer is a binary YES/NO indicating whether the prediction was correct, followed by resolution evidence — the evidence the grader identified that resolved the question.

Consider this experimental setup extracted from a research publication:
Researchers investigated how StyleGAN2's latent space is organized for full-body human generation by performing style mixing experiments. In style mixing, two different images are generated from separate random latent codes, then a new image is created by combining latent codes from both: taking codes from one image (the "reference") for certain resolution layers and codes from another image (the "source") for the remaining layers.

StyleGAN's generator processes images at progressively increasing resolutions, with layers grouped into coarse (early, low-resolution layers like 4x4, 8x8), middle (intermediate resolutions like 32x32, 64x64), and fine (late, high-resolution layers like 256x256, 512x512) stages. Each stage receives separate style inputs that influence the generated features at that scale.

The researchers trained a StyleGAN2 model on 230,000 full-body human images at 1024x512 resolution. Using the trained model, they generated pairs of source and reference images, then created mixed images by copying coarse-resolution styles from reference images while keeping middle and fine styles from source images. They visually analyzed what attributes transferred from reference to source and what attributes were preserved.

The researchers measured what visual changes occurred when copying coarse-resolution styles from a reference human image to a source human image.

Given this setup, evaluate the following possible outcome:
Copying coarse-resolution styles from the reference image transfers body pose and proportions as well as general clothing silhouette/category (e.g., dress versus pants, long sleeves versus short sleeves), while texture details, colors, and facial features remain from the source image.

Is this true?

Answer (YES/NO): NO